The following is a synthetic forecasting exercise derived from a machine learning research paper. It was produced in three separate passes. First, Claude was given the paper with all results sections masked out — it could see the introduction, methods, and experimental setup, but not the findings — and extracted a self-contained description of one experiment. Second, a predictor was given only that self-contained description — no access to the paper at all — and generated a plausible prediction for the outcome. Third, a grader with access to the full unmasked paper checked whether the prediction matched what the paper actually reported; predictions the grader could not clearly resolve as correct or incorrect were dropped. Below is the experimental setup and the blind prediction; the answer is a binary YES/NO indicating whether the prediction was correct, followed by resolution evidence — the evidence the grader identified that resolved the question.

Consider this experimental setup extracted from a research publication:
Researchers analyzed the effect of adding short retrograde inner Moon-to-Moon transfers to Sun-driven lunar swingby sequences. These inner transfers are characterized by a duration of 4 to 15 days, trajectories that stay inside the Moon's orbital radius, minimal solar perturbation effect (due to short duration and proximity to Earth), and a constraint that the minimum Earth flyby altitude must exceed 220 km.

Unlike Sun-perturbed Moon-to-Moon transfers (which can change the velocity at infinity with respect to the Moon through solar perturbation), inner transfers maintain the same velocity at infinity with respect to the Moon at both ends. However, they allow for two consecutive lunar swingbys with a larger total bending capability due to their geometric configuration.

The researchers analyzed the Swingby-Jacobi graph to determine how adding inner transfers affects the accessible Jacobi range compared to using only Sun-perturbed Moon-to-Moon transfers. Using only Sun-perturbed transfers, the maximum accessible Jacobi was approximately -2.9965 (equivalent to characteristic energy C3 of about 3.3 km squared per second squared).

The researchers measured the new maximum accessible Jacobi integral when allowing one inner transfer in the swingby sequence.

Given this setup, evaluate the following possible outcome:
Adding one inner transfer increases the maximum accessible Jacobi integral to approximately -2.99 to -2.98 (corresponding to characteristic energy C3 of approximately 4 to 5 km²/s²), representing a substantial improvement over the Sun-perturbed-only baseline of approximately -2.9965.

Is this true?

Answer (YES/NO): NO